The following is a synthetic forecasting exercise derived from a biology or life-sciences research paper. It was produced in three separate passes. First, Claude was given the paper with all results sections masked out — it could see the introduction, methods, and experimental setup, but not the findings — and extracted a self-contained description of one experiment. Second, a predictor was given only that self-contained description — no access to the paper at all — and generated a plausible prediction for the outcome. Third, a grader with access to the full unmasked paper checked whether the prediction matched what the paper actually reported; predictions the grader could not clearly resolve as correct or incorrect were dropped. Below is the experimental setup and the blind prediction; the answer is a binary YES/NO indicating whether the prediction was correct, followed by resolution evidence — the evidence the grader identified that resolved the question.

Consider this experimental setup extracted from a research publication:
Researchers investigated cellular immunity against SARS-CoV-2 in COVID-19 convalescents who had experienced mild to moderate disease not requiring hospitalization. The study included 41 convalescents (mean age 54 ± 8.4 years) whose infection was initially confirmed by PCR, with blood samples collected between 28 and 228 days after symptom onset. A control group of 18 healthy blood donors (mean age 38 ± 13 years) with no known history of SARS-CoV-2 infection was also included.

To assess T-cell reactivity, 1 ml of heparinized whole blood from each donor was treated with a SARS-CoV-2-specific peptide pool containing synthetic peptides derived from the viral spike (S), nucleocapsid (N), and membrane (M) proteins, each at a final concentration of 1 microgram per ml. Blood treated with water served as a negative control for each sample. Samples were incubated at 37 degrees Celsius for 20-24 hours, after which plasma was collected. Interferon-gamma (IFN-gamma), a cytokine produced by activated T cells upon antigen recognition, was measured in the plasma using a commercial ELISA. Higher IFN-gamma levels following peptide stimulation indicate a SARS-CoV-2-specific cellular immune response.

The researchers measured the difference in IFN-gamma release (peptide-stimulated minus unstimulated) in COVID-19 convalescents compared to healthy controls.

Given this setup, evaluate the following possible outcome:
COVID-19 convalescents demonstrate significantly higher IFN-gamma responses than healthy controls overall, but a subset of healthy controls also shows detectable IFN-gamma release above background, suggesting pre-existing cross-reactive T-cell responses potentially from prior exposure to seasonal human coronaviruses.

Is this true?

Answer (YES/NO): NO